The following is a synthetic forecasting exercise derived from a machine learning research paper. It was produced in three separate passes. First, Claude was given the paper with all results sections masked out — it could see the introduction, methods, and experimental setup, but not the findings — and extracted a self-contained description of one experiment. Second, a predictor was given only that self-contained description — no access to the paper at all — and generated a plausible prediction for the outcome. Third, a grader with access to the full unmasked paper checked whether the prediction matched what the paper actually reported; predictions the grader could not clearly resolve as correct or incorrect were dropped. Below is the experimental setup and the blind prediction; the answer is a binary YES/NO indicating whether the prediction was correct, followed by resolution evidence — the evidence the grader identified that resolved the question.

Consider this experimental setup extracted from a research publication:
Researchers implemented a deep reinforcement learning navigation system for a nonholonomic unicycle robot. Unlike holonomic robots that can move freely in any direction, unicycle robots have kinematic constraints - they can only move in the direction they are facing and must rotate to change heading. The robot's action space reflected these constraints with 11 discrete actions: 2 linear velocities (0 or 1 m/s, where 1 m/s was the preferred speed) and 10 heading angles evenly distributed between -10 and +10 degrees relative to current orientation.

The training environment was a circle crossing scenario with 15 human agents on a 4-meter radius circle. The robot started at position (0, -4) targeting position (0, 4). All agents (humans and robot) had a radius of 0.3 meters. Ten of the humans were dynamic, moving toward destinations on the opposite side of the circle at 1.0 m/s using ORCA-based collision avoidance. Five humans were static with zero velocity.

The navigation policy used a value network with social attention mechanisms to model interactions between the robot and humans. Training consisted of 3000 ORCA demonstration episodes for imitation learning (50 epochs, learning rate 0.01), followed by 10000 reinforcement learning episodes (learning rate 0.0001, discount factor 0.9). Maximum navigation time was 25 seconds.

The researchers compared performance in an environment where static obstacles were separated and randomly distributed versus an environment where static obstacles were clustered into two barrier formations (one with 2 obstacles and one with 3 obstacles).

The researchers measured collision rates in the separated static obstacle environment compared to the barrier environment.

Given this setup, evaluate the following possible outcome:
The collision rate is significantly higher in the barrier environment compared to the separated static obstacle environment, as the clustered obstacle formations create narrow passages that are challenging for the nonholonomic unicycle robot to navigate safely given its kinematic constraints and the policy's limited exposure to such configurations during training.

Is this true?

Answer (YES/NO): NO